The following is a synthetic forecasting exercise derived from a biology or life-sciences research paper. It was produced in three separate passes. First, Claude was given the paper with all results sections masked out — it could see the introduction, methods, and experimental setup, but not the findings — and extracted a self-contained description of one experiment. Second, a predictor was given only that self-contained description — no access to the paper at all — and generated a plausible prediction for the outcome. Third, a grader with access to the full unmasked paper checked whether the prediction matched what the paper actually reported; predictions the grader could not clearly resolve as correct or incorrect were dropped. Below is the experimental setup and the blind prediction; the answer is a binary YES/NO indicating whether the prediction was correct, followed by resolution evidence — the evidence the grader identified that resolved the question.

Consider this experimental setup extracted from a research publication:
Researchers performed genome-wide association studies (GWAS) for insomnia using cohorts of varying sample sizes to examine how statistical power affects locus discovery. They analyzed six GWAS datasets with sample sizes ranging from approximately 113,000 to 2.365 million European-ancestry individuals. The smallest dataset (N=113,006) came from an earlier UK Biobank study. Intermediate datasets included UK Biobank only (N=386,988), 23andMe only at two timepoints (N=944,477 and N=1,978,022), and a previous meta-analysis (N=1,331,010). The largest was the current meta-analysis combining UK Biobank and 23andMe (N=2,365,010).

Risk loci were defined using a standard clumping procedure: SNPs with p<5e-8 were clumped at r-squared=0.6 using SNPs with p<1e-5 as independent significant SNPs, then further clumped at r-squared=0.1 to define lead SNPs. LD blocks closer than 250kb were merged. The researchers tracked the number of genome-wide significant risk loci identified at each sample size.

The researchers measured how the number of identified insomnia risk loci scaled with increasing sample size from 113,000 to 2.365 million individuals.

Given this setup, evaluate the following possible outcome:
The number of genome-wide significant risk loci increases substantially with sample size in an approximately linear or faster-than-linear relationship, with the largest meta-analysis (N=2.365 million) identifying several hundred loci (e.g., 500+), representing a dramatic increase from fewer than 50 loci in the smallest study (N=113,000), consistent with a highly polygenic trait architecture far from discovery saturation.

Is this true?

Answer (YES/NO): YES